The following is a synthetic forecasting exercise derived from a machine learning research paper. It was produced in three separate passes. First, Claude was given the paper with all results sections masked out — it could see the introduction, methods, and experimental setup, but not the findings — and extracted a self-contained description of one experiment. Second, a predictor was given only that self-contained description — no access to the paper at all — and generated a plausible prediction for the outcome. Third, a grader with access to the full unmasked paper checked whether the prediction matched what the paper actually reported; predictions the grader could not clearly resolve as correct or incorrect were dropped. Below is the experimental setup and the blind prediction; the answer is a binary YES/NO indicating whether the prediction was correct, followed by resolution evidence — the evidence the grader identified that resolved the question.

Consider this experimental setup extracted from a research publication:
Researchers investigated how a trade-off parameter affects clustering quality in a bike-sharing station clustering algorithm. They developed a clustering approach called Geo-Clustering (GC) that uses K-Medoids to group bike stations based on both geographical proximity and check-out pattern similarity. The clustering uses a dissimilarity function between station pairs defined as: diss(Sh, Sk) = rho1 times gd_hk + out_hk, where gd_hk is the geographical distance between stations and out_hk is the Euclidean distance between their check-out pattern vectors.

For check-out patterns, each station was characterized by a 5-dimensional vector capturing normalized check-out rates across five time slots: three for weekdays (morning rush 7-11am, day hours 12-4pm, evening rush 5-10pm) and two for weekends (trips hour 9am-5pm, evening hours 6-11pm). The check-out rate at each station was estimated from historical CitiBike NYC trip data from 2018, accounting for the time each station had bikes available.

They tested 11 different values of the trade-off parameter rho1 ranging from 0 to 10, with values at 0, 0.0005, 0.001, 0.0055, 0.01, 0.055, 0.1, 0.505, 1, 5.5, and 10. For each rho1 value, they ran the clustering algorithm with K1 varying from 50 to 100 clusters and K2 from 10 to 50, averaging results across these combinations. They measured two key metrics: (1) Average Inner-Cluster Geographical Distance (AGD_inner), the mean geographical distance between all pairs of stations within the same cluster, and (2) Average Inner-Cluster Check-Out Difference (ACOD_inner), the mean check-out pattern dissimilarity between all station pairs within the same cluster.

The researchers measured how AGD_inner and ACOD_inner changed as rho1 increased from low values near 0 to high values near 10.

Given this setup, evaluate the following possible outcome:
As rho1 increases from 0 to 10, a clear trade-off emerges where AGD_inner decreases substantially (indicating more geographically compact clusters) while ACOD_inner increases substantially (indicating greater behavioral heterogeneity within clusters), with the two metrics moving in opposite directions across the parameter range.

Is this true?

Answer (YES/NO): YES